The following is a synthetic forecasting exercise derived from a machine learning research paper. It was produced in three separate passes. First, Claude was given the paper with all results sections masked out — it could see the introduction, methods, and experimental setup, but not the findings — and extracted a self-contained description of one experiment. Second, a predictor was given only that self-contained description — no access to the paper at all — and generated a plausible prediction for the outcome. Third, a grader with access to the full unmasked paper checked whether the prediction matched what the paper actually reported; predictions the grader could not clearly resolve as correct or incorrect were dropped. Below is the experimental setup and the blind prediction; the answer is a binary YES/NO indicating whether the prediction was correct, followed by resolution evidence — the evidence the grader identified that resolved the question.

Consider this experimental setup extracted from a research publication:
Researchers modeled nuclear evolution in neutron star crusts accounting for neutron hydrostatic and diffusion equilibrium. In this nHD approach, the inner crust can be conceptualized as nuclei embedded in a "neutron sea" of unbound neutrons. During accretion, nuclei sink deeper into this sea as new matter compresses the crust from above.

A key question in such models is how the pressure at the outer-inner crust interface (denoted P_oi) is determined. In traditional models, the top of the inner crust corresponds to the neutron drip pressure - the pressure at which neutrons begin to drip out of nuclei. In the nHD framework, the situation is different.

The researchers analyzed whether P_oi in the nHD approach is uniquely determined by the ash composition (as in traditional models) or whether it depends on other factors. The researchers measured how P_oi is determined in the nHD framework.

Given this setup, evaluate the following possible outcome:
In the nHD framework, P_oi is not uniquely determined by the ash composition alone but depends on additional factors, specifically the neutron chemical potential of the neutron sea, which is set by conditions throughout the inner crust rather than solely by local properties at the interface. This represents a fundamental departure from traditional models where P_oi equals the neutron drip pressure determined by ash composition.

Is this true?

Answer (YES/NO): YES